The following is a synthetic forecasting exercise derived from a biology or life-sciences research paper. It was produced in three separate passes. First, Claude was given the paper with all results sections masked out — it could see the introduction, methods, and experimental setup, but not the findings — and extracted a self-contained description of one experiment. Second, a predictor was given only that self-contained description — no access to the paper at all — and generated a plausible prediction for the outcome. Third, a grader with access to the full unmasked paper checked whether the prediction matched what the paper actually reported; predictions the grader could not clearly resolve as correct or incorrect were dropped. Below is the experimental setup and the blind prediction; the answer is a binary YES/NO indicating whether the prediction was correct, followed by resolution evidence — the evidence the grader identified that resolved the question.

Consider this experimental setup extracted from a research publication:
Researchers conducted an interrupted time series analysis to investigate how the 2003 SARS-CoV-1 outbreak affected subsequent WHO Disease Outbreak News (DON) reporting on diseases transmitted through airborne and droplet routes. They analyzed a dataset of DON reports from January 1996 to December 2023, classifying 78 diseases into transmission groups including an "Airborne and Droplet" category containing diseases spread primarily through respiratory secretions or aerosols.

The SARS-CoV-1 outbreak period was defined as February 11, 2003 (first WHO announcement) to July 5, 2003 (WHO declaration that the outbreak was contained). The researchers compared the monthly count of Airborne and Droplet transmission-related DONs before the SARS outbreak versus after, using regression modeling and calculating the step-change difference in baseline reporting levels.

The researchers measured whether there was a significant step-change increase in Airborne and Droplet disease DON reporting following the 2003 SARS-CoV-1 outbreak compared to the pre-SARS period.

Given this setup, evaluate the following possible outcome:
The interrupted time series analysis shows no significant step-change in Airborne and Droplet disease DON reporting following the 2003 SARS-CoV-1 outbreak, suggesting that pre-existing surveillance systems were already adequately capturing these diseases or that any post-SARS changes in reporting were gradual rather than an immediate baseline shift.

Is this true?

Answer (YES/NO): NO